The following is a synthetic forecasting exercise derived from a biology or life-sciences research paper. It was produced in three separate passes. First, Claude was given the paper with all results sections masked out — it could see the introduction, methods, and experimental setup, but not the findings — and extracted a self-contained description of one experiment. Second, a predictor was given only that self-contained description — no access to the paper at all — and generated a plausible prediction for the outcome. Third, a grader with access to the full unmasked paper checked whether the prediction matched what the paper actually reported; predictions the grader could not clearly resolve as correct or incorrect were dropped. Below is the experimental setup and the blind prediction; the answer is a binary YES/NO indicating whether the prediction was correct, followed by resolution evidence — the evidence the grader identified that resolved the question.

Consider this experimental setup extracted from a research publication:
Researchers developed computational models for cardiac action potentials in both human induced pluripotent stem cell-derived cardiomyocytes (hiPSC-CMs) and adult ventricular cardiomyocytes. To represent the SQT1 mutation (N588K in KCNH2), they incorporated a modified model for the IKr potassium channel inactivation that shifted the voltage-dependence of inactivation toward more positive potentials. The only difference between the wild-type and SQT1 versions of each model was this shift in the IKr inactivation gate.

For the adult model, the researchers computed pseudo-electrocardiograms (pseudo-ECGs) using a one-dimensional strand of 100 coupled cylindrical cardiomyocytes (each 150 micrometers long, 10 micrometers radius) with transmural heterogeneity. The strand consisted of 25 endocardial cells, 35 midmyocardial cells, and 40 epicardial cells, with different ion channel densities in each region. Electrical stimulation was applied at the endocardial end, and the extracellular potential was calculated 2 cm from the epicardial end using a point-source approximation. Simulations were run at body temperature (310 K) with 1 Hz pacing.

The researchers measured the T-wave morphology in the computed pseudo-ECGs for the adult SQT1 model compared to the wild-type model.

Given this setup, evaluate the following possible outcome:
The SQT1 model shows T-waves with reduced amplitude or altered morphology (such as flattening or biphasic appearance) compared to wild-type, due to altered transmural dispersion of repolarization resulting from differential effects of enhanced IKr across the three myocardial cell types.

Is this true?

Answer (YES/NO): NO